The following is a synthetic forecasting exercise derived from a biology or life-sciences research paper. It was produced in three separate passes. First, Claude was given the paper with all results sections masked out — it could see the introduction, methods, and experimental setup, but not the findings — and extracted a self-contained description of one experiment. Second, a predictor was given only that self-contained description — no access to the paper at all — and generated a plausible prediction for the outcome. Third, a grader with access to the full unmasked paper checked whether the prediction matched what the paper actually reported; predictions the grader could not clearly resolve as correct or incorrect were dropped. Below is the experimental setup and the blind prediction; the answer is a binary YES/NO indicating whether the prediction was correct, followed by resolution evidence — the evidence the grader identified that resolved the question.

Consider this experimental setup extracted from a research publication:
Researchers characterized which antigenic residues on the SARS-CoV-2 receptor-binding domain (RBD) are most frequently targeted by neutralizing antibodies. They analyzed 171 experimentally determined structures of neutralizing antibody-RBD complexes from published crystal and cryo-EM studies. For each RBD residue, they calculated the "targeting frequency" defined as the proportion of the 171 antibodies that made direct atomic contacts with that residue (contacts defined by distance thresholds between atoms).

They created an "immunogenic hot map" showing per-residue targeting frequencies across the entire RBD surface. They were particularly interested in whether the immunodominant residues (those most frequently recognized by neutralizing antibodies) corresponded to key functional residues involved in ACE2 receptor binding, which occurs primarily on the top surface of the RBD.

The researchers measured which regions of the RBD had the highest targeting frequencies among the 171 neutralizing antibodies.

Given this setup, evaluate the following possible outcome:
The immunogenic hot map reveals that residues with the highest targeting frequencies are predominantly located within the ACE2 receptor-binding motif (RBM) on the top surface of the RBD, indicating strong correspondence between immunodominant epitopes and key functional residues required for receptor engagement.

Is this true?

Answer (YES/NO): YES